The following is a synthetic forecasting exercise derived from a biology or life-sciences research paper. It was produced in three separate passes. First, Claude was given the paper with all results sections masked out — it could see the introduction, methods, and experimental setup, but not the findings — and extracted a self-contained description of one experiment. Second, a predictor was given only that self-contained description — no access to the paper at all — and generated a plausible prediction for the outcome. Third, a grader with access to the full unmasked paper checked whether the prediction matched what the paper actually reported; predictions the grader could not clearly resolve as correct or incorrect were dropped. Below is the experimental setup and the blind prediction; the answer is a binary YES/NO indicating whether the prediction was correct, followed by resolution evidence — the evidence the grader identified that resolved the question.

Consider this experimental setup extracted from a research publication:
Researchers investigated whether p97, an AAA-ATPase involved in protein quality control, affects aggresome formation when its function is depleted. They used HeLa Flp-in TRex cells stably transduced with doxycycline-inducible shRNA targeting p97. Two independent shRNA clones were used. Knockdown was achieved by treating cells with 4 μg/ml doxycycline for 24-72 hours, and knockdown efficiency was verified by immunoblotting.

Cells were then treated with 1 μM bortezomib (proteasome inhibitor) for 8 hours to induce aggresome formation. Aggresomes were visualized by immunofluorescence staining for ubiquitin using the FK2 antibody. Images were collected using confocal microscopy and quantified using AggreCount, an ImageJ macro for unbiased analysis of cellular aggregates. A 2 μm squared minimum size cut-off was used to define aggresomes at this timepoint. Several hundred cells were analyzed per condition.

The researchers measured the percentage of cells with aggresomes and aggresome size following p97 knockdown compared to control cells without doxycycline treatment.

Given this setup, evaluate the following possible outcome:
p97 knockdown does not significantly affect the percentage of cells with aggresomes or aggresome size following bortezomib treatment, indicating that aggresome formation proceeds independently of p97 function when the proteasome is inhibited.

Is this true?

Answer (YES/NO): NO